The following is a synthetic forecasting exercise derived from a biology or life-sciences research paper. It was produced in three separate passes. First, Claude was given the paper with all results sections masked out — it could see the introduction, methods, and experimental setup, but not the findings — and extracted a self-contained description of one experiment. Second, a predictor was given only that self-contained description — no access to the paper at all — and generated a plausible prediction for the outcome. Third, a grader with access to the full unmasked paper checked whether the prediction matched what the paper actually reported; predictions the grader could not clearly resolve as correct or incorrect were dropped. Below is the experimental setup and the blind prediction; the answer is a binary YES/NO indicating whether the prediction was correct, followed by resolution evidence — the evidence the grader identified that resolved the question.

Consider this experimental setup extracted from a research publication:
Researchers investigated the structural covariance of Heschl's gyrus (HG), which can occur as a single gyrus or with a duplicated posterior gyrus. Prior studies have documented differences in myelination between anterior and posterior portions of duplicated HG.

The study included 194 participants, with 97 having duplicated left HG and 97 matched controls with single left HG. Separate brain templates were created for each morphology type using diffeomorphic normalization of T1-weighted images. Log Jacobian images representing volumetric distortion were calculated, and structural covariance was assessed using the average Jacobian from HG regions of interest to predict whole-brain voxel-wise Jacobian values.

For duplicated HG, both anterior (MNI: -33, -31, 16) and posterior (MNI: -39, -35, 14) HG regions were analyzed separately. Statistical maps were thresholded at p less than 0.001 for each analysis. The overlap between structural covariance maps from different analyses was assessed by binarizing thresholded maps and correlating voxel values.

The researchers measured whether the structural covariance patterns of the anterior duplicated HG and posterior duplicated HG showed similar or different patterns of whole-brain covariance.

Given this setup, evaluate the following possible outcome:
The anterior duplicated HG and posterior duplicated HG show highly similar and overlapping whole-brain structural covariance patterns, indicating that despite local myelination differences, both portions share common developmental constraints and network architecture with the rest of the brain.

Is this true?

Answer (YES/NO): YES